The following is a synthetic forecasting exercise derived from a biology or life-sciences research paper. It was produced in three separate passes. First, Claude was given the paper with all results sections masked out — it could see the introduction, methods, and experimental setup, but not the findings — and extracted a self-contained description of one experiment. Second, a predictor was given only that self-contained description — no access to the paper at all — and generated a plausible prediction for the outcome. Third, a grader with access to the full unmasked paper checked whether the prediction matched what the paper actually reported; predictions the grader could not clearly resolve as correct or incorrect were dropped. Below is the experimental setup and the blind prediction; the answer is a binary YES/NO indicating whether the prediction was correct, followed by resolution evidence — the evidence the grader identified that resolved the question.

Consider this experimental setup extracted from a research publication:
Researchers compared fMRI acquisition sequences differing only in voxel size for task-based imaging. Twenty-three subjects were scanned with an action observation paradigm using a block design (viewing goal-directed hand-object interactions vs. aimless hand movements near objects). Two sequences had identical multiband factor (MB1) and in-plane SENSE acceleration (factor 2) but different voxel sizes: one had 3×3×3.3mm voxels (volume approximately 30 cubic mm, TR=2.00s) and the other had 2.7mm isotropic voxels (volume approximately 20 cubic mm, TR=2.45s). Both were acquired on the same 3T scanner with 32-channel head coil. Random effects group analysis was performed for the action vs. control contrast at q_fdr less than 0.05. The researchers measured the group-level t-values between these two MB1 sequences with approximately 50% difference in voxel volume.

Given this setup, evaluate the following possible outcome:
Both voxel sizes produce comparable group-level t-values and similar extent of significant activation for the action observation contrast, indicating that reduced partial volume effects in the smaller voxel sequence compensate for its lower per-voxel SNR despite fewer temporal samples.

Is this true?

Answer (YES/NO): NO